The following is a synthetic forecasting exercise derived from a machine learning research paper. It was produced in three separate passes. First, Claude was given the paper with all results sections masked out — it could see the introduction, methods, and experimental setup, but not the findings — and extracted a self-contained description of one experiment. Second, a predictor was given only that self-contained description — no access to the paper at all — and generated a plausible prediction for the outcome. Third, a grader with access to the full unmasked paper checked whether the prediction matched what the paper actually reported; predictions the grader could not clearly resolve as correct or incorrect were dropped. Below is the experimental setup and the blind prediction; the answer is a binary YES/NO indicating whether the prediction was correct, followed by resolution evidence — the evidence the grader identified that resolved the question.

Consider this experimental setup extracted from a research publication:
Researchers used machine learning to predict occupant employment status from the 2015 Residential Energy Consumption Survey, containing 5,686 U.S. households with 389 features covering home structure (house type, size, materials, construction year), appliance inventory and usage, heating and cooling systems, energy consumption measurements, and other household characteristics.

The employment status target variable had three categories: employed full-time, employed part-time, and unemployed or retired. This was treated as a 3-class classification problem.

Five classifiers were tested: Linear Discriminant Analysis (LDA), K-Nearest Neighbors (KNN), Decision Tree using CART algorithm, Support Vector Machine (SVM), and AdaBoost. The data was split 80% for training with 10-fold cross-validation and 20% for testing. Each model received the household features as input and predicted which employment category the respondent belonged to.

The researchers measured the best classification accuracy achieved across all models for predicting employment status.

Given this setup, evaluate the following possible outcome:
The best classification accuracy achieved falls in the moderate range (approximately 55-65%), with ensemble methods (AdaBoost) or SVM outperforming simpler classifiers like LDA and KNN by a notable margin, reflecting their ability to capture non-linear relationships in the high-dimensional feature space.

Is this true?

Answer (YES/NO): NO